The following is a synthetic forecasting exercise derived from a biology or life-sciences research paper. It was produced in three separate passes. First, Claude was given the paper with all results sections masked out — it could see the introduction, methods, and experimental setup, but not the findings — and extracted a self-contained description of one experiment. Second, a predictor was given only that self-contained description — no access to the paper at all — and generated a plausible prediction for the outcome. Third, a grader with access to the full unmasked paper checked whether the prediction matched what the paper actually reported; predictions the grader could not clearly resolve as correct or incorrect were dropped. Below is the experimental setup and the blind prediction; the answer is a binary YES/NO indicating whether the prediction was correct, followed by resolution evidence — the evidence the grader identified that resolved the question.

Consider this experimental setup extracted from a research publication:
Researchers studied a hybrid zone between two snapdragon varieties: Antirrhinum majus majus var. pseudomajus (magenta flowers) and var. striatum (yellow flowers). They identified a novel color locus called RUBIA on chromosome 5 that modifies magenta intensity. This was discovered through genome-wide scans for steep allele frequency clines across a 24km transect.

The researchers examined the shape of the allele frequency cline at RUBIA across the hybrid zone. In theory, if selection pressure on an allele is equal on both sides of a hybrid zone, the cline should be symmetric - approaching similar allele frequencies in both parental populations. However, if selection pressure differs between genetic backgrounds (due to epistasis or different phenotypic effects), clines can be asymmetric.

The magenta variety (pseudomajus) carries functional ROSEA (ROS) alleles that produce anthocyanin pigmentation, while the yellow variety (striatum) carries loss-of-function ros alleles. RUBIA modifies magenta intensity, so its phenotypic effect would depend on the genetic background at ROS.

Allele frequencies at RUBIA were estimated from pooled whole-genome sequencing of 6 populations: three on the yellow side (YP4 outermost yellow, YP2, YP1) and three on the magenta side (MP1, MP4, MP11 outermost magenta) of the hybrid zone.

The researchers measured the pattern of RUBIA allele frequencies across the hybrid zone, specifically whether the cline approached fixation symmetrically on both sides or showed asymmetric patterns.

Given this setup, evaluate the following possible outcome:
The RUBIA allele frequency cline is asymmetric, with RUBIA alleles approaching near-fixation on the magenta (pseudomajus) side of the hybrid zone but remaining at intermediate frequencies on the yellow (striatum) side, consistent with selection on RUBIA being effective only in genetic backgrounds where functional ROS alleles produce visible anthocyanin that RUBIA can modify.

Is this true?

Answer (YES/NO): YES